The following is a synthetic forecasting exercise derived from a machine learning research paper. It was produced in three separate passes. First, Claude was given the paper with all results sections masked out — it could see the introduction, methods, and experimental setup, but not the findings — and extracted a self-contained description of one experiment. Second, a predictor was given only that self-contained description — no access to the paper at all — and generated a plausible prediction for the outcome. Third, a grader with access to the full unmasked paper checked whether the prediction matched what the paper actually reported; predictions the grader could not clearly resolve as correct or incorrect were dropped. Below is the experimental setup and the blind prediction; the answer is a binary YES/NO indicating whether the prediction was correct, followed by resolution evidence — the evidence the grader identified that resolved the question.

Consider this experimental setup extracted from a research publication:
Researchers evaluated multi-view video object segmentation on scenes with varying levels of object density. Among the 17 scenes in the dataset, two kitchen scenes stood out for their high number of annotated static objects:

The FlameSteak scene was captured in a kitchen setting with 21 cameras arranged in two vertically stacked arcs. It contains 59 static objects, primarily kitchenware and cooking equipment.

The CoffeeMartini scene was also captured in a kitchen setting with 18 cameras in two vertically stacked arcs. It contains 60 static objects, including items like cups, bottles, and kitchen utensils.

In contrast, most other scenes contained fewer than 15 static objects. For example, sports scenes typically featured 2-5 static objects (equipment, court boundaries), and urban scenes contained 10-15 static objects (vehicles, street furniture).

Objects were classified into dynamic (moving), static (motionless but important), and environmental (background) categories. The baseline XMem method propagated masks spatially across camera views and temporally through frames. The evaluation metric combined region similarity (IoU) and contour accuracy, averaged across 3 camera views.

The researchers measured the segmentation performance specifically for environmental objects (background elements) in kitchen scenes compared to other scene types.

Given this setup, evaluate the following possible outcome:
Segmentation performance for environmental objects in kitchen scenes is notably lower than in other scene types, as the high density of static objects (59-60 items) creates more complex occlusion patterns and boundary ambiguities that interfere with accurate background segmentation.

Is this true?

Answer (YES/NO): YES